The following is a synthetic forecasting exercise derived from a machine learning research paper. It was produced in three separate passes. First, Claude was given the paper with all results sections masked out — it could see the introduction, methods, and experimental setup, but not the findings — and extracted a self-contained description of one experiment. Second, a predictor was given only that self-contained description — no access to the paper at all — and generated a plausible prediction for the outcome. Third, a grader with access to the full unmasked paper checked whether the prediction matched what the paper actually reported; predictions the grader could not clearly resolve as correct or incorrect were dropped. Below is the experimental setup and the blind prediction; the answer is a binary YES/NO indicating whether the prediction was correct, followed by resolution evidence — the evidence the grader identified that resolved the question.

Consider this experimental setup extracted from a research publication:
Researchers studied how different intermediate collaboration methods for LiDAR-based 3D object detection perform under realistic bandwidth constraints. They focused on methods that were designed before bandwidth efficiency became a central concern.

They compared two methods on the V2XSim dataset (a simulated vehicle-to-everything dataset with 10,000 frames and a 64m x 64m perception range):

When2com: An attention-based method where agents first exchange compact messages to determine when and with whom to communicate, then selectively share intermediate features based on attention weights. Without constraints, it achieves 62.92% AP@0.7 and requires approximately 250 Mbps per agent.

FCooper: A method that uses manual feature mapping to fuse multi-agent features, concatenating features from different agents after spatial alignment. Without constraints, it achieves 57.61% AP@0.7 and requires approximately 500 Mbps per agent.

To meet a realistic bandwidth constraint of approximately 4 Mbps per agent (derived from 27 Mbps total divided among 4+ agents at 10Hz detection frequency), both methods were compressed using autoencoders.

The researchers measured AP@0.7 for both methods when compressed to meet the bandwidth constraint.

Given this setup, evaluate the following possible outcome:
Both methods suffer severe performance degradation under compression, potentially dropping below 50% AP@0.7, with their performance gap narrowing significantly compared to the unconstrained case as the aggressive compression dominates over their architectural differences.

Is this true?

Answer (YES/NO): NO